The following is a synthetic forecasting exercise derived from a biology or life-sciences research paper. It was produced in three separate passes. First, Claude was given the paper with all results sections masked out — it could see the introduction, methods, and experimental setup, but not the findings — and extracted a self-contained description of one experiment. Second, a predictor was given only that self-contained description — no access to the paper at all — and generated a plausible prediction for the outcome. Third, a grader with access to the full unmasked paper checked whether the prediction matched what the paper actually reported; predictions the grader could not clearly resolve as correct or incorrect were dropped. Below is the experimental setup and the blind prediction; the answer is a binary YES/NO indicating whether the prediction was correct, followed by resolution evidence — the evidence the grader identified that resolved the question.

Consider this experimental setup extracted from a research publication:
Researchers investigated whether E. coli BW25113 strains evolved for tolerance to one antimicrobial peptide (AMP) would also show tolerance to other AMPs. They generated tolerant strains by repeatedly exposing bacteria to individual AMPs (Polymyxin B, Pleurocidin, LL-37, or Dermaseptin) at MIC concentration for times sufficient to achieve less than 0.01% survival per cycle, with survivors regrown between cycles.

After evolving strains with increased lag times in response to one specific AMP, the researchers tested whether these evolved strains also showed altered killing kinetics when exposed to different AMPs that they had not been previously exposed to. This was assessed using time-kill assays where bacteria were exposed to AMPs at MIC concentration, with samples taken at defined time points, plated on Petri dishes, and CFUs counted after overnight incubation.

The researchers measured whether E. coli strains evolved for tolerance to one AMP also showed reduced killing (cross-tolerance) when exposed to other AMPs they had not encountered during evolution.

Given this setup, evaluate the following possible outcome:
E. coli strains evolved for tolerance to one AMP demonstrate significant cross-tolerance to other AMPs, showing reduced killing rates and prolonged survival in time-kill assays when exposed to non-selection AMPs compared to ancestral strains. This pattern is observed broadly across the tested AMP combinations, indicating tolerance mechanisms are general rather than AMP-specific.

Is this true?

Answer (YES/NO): NO